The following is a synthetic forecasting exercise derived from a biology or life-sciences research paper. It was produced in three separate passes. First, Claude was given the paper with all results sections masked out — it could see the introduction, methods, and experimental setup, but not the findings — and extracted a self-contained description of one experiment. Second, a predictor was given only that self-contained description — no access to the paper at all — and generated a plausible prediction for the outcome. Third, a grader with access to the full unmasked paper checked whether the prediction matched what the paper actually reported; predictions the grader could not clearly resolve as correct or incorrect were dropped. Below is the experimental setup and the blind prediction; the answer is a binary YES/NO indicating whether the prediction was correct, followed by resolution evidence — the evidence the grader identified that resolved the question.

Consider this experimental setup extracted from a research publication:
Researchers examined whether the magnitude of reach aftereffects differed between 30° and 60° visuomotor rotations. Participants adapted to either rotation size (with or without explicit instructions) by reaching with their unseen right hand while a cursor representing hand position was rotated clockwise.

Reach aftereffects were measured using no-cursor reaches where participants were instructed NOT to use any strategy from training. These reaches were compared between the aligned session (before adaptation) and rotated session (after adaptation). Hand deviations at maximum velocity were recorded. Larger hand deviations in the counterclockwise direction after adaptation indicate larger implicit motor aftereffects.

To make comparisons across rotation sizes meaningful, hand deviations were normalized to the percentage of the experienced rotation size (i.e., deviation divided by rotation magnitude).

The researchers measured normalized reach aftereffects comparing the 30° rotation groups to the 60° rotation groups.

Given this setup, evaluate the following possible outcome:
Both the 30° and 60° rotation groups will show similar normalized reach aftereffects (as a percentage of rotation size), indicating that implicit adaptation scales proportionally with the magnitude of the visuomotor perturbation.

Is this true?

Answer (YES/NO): NO